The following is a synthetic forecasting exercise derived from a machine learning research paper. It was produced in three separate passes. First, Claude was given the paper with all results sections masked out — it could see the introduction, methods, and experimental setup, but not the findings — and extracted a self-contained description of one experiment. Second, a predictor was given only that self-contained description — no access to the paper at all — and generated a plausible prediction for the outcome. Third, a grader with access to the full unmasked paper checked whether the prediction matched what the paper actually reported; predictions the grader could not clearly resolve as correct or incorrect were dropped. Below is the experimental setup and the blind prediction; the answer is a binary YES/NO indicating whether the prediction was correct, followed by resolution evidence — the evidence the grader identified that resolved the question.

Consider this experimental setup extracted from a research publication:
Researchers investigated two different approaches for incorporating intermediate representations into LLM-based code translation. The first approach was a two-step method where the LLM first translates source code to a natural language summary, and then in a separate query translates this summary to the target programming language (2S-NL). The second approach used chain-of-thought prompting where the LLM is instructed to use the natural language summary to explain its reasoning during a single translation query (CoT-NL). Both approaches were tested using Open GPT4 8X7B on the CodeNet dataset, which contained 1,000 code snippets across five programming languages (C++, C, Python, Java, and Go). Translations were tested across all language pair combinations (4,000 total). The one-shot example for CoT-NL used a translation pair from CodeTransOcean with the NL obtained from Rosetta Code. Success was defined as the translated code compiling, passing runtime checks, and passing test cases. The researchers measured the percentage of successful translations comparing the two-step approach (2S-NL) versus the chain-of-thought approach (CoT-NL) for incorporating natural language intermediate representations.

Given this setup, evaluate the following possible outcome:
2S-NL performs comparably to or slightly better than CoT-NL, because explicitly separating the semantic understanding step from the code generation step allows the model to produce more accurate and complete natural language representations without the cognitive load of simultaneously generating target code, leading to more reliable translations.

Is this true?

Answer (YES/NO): NO